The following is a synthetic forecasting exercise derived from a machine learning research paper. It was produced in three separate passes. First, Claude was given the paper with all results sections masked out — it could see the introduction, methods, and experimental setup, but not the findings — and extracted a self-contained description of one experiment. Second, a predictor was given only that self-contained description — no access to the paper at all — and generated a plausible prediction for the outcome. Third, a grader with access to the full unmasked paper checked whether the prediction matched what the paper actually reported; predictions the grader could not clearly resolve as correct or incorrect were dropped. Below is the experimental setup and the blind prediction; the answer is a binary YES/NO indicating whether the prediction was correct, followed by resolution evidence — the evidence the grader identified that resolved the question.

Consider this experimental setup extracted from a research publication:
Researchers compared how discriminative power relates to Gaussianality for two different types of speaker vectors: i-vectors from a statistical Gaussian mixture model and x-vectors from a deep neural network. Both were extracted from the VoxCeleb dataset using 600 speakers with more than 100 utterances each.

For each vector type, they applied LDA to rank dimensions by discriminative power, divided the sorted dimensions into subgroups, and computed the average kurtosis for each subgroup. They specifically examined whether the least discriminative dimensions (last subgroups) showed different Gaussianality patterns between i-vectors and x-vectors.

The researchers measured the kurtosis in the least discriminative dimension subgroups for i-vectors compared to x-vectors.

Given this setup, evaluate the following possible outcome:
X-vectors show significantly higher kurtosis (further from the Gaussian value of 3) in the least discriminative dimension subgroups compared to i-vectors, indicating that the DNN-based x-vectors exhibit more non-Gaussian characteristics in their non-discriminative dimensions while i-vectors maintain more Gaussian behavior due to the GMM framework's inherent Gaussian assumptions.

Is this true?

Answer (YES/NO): YES